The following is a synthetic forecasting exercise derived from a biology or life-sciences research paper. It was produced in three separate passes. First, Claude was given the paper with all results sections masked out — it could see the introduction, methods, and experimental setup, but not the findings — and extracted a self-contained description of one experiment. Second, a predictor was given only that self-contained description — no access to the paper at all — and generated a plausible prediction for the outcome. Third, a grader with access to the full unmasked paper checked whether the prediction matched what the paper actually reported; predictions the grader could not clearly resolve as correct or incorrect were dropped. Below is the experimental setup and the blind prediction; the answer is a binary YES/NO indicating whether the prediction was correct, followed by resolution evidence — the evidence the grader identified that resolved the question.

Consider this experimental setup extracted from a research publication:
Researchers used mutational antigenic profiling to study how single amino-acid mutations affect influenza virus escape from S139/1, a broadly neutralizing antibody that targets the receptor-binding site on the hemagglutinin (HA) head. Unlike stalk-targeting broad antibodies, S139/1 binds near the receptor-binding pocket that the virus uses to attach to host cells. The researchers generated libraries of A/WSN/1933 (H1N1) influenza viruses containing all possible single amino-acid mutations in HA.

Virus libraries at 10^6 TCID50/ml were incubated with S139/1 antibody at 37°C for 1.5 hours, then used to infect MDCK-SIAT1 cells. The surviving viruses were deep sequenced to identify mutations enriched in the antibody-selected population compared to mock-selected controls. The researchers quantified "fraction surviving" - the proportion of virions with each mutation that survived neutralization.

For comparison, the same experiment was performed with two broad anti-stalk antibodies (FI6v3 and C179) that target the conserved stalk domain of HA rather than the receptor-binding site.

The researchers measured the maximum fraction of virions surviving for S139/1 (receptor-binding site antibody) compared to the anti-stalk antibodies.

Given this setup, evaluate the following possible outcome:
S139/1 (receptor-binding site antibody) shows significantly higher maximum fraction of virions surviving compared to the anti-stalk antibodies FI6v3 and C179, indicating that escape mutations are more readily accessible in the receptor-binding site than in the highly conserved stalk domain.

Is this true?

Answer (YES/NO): YES